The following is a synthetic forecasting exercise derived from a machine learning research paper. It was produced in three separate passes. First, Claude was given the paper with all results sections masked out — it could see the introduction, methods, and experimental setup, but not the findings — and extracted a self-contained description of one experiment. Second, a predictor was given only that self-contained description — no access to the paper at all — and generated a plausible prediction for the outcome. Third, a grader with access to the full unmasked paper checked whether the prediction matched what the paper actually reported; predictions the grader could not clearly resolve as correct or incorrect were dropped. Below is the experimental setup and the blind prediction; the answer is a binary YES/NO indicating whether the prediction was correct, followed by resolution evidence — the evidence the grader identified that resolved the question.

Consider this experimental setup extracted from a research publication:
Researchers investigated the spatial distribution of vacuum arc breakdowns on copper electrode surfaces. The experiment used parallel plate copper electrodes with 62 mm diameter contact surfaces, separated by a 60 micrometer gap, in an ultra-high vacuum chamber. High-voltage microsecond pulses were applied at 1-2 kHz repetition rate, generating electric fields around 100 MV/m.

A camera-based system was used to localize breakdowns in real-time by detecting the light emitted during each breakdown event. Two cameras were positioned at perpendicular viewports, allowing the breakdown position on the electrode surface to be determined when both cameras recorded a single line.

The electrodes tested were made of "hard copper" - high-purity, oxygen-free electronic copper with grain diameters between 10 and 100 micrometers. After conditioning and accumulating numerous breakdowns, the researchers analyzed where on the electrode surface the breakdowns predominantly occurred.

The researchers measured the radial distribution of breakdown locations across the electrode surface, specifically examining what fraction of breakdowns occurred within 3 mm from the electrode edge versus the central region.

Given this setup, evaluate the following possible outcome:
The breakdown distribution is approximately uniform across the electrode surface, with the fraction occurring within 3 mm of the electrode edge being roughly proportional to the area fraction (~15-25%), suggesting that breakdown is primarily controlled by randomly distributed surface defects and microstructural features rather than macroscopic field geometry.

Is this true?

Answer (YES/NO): NO